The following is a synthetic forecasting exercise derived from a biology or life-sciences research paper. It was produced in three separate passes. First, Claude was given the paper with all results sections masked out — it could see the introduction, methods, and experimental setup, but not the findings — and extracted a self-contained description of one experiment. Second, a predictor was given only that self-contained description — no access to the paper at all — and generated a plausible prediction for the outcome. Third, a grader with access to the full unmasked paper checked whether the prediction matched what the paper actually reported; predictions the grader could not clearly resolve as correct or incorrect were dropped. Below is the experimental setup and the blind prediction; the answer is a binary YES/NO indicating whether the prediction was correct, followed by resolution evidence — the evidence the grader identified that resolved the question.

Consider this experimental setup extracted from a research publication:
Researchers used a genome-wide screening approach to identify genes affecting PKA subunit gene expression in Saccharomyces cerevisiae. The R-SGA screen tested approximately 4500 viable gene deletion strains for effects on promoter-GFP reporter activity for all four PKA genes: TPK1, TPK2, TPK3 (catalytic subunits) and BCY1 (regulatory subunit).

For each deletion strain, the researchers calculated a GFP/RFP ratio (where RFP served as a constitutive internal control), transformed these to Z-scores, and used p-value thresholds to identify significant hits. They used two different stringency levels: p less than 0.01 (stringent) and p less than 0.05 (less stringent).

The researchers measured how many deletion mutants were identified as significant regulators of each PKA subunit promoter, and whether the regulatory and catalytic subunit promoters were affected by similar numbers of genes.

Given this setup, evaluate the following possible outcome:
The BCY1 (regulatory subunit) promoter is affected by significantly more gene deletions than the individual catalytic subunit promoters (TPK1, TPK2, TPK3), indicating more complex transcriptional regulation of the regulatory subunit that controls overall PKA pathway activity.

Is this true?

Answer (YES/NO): NO